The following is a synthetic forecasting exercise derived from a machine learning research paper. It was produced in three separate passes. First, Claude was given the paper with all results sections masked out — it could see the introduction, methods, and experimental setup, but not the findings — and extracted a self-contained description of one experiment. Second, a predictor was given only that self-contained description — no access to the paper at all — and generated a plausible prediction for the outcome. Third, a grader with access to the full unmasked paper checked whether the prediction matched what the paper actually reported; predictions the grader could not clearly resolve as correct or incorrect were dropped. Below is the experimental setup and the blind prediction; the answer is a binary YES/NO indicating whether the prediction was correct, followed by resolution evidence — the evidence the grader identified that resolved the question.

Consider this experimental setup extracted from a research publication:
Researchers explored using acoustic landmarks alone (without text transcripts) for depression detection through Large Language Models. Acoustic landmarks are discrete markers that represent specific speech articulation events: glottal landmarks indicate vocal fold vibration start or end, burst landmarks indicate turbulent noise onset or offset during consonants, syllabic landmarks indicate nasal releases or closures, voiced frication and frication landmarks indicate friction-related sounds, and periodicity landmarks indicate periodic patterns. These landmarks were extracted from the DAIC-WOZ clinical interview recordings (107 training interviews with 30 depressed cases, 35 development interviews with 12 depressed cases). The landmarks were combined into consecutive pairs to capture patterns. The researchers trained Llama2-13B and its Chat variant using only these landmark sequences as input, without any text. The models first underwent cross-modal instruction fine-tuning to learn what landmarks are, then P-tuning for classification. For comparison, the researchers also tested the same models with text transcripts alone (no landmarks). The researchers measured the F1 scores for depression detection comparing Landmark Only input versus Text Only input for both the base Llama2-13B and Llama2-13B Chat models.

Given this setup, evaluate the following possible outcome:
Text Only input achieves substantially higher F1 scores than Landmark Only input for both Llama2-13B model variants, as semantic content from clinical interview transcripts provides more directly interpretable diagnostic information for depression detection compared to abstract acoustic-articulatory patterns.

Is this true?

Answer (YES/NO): NO